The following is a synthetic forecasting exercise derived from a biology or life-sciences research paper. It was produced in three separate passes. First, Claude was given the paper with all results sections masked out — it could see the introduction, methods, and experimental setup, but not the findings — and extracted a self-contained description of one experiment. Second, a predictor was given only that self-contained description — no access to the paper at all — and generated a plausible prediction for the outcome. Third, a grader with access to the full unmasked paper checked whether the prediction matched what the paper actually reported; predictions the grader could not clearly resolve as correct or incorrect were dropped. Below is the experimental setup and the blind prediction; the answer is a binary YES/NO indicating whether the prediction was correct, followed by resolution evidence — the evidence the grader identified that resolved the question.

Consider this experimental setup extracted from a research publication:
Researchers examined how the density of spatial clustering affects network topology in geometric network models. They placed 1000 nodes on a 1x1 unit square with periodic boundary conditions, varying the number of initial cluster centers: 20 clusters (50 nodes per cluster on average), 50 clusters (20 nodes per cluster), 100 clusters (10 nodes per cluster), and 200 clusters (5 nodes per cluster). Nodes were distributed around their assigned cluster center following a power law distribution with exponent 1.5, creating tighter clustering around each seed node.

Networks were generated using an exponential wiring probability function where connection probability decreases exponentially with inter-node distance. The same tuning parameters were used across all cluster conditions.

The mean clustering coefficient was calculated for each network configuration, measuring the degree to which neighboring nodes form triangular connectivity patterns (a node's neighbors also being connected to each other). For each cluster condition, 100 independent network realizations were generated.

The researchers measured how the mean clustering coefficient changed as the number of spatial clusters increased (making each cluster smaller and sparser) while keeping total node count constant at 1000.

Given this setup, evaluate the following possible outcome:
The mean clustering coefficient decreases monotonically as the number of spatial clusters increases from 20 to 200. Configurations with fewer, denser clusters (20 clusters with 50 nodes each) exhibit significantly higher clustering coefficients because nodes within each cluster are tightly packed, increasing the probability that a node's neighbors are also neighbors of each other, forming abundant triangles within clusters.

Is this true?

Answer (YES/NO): YES